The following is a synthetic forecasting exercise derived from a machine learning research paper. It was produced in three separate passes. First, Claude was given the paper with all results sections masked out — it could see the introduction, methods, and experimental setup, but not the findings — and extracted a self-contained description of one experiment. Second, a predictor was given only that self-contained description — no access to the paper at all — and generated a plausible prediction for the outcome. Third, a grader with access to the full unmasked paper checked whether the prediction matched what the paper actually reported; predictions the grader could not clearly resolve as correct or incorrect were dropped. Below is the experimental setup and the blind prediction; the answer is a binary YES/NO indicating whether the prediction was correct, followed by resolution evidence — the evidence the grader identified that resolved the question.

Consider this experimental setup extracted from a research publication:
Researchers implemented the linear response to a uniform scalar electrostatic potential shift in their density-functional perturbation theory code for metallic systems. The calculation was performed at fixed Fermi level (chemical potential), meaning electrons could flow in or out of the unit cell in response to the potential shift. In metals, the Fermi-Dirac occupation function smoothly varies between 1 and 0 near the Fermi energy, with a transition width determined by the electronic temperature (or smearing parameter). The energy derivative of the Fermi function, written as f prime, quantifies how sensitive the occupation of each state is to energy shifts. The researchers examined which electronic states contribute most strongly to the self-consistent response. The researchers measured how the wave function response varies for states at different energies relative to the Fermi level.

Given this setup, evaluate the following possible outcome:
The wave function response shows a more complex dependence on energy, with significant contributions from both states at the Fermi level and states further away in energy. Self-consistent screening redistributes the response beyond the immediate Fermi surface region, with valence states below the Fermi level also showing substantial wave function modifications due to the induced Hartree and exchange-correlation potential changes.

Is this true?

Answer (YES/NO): NO